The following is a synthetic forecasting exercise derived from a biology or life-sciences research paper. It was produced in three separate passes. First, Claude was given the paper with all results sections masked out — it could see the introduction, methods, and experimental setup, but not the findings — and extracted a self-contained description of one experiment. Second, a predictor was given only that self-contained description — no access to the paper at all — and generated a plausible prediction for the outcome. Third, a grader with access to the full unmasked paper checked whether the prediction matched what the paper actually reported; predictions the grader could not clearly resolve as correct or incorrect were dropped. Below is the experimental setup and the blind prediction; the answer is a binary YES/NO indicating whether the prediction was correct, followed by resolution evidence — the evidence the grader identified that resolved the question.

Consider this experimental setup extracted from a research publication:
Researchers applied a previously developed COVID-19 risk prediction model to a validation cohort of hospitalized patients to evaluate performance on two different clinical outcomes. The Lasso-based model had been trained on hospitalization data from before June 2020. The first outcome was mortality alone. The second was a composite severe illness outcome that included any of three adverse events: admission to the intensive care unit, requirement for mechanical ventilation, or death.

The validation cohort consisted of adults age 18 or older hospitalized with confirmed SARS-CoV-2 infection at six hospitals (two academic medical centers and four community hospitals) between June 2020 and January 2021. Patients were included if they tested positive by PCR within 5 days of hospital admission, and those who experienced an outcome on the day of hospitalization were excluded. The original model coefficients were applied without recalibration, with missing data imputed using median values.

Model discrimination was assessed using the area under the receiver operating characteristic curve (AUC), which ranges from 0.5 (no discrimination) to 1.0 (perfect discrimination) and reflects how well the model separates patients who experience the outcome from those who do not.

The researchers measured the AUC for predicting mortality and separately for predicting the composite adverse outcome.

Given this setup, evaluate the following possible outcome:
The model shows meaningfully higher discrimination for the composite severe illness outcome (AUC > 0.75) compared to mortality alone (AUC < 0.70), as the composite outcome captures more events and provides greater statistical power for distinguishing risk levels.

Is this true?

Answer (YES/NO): NO